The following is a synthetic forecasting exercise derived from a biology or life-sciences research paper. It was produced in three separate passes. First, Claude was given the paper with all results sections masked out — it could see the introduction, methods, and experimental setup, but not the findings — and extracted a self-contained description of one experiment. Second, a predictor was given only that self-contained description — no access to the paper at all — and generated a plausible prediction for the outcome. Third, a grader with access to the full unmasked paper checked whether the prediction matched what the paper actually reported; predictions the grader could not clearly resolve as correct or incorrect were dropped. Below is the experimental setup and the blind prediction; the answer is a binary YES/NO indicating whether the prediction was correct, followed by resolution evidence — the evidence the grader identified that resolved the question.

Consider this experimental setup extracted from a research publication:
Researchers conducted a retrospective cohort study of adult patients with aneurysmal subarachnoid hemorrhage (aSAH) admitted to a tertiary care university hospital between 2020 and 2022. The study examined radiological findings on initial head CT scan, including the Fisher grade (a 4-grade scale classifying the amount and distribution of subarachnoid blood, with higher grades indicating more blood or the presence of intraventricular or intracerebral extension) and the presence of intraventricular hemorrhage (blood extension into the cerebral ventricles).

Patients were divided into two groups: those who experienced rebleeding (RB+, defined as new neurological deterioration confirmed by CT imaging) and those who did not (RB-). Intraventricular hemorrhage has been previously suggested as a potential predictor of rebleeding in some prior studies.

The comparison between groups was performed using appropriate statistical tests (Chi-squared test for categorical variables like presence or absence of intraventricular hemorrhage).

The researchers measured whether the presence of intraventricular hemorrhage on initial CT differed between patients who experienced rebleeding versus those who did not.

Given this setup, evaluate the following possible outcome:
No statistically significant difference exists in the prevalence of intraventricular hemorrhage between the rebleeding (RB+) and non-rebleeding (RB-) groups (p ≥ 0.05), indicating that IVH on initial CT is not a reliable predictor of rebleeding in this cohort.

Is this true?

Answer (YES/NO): YES